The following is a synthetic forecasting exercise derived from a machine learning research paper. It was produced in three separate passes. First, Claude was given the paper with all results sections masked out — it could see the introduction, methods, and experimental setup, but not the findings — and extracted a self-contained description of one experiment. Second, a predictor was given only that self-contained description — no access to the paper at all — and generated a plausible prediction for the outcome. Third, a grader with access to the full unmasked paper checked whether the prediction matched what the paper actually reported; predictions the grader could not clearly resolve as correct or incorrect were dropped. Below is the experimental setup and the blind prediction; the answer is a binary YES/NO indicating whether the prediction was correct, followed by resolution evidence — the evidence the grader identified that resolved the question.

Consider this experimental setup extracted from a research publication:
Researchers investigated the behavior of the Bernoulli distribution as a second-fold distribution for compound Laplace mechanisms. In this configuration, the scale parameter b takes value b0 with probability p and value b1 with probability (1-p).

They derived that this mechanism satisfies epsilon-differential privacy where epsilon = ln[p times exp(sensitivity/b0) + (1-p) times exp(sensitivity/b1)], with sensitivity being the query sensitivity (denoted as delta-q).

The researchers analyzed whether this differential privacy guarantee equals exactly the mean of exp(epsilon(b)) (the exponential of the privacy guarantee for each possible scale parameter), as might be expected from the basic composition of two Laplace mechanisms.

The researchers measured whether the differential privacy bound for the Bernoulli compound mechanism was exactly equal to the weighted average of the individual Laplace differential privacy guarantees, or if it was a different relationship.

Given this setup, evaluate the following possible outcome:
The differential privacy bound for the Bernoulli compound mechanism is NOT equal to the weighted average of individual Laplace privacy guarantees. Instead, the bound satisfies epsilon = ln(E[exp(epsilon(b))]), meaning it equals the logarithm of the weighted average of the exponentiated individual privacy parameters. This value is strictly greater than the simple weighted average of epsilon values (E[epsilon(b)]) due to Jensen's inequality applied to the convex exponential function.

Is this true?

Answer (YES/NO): YES